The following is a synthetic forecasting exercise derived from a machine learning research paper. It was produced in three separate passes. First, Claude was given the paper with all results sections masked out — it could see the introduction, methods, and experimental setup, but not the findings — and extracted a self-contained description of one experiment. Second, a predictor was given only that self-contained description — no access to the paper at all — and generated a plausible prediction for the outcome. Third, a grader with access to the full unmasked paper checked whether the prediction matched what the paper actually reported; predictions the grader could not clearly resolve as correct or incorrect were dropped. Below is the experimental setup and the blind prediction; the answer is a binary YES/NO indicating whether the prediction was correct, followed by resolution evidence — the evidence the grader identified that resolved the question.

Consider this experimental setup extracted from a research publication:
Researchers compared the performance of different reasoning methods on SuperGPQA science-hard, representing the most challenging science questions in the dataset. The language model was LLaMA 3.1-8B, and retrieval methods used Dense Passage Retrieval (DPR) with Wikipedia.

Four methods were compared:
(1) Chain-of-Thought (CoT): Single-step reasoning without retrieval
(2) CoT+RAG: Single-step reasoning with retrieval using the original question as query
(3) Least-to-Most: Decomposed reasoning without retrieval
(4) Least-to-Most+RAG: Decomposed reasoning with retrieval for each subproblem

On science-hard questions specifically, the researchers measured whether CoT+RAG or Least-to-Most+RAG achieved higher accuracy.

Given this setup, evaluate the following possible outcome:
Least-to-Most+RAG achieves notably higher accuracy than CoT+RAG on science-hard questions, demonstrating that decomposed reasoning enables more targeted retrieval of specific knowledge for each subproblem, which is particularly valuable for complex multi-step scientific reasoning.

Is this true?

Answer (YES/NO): NO